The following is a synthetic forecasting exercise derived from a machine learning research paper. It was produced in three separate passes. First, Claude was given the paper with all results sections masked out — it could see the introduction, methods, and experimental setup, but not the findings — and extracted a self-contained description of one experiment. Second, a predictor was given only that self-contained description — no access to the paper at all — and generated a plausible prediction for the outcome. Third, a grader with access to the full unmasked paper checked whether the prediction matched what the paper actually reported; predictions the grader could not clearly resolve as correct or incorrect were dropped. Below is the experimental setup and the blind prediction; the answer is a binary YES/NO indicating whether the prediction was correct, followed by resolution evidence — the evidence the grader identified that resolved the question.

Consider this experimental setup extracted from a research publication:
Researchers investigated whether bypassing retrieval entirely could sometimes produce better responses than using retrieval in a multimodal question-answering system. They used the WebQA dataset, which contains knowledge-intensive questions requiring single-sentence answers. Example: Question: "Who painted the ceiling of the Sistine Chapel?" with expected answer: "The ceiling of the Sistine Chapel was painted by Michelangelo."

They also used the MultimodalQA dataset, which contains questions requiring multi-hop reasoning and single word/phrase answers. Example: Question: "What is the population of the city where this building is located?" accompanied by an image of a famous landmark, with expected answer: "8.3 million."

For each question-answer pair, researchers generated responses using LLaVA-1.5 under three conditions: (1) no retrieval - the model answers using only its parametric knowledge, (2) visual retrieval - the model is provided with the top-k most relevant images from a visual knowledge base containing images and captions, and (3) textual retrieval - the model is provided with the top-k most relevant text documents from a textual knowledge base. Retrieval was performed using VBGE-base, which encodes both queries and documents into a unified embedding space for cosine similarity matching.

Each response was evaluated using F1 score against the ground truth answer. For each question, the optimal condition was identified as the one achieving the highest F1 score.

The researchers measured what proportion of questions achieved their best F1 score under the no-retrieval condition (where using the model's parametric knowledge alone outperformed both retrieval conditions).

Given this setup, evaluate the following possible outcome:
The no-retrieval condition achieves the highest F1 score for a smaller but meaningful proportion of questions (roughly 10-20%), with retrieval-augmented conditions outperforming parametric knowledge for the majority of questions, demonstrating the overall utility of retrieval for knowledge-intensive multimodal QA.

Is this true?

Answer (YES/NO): NO